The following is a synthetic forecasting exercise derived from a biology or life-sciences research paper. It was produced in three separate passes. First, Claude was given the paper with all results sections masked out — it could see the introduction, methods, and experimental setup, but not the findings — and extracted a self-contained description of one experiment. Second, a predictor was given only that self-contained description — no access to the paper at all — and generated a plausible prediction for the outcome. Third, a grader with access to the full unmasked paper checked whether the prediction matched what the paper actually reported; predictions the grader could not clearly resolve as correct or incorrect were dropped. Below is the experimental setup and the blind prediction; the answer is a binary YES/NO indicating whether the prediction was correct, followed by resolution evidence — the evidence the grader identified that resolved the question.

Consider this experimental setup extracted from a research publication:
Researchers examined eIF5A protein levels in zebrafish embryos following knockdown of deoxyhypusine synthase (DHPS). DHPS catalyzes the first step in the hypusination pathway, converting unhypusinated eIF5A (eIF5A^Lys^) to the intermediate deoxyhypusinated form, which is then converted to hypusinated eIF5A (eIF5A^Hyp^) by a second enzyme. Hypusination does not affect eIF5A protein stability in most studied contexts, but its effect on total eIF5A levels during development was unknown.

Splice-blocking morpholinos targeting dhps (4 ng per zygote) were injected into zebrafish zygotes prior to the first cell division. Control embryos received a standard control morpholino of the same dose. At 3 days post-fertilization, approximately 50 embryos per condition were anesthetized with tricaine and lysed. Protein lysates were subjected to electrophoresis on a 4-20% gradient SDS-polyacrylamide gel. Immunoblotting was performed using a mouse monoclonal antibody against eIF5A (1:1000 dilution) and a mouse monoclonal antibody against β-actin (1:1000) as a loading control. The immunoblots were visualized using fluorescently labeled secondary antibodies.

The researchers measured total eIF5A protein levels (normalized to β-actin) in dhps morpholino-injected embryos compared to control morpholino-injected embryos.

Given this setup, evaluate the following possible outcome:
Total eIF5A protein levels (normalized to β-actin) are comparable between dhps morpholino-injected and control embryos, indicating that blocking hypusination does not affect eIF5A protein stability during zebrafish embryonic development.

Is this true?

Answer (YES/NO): YES